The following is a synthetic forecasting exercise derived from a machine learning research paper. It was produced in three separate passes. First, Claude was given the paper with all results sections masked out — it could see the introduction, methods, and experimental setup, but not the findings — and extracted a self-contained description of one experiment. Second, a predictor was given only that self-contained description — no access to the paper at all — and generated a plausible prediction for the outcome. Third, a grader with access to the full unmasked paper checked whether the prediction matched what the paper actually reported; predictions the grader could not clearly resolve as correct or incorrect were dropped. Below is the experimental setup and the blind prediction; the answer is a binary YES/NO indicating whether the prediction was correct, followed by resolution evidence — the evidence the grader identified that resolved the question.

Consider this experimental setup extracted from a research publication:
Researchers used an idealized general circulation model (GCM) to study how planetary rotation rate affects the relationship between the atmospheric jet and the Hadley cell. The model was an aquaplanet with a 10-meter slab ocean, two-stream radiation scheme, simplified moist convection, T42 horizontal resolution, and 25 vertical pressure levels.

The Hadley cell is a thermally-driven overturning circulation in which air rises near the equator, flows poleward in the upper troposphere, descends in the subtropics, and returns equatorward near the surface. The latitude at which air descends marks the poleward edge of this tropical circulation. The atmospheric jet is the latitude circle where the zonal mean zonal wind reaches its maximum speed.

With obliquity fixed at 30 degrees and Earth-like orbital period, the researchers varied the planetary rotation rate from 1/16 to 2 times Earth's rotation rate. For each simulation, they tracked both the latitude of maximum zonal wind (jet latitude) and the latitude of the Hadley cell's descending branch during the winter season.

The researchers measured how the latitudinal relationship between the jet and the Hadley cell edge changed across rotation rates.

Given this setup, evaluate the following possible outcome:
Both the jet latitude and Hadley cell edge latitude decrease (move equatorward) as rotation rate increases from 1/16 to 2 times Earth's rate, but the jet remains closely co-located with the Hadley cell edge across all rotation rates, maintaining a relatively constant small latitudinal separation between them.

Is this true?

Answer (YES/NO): YES